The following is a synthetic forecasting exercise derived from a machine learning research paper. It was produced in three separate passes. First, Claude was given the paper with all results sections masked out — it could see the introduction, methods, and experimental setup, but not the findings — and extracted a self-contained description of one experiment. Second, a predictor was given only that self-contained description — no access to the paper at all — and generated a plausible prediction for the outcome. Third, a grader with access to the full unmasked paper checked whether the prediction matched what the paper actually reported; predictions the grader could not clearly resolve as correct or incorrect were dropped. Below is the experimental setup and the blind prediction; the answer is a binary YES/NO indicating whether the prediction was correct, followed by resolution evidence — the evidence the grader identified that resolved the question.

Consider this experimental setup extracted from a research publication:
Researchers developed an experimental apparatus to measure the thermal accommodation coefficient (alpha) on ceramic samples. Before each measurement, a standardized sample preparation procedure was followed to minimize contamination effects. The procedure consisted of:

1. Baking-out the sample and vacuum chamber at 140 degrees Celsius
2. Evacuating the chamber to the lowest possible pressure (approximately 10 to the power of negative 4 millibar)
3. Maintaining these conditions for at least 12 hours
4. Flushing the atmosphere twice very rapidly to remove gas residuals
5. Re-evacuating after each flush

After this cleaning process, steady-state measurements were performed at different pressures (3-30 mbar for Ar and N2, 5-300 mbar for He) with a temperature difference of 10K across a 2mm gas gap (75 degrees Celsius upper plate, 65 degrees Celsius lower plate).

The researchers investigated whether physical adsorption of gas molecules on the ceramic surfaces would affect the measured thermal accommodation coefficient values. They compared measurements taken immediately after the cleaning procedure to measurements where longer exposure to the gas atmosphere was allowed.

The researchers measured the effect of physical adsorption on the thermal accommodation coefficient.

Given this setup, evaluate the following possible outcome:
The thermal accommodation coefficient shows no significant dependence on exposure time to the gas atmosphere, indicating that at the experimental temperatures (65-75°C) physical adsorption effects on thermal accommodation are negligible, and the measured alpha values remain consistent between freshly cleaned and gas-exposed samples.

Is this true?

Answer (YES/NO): NO